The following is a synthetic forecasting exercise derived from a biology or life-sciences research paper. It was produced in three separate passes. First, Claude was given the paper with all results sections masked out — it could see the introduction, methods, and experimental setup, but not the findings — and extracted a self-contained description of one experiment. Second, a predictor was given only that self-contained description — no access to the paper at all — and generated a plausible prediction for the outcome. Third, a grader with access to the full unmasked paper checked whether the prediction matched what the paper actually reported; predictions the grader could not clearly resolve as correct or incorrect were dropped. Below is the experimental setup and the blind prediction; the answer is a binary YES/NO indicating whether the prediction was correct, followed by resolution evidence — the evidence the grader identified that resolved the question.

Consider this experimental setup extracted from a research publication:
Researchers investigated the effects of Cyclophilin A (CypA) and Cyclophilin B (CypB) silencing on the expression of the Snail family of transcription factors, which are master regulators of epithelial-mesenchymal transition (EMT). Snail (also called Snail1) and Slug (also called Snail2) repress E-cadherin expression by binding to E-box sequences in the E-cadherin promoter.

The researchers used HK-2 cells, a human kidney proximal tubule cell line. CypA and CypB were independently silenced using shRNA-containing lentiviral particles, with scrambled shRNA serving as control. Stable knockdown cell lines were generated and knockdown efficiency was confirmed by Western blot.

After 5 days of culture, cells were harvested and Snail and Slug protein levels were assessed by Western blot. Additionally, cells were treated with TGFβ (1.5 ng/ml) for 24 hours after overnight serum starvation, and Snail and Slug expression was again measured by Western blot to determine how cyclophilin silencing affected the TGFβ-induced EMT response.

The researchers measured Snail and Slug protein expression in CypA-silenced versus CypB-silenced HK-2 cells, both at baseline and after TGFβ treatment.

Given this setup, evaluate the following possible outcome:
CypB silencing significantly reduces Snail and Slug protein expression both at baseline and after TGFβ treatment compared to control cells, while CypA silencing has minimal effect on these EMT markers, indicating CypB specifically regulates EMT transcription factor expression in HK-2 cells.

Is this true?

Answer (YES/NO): NO